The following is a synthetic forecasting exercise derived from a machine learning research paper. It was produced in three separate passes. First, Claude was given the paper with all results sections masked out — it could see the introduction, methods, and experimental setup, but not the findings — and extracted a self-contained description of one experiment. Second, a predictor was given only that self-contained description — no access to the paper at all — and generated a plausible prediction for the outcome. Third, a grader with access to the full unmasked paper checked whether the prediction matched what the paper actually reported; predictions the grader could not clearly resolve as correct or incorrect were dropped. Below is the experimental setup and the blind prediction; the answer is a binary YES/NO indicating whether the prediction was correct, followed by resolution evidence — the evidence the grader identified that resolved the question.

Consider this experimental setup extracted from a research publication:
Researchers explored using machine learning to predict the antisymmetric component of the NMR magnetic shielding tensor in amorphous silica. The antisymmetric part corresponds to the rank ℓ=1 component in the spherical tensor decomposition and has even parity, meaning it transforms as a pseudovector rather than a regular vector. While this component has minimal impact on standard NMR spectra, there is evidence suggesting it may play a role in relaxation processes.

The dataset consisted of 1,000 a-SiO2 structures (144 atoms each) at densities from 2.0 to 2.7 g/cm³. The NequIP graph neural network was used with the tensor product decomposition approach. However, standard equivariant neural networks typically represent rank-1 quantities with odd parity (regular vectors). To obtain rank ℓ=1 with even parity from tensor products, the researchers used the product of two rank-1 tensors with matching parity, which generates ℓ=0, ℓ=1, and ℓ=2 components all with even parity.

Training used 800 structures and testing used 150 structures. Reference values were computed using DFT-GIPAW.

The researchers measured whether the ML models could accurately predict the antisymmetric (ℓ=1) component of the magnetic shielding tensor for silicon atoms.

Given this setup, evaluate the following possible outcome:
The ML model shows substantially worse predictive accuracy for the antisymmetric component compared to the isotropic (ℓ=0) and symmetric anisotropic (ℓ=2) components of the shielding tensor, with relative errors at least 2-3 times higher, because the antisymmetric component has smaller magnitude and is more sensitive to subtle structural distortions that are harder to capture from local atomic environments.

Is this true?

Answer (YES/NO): NO